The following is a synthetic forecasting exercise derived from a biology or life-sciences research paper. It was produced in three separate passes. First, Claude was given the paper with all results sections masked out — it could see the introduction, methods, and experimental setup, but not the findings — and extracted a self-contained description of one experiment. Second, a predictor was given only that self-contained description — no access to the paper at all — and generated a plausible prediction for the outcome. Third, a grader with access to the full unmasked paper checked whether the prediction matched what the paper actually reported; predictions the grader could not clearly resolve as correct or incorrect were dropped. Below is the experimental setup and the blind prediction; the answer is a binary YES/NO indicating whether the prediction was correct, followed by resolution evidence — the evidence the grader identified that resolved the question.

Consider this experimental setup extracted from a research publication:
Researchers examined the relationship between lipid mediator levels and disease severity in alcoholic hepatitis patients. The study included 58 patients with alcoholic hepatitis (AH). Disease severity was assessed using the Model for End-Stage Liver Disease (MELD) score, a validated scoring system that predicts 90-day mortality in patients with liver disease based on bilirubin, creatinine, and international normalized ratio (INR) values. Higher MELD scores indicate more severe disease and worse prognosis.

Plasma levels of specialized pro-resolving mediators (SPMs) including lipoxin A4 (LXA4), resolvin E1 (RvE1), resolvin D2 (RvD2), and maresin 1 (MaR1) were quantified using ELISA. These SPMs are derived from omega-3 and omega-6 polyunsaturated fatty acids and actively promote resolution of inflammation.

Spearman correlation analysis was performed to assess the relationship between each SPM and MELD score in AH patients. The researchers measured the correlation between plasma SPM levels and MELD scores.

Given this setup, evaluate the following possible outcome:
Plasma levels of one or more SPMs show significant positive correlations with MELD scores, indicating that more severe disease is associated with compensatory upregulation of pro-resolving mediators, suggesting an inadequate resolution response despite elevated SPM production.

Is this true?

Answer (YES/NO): NO